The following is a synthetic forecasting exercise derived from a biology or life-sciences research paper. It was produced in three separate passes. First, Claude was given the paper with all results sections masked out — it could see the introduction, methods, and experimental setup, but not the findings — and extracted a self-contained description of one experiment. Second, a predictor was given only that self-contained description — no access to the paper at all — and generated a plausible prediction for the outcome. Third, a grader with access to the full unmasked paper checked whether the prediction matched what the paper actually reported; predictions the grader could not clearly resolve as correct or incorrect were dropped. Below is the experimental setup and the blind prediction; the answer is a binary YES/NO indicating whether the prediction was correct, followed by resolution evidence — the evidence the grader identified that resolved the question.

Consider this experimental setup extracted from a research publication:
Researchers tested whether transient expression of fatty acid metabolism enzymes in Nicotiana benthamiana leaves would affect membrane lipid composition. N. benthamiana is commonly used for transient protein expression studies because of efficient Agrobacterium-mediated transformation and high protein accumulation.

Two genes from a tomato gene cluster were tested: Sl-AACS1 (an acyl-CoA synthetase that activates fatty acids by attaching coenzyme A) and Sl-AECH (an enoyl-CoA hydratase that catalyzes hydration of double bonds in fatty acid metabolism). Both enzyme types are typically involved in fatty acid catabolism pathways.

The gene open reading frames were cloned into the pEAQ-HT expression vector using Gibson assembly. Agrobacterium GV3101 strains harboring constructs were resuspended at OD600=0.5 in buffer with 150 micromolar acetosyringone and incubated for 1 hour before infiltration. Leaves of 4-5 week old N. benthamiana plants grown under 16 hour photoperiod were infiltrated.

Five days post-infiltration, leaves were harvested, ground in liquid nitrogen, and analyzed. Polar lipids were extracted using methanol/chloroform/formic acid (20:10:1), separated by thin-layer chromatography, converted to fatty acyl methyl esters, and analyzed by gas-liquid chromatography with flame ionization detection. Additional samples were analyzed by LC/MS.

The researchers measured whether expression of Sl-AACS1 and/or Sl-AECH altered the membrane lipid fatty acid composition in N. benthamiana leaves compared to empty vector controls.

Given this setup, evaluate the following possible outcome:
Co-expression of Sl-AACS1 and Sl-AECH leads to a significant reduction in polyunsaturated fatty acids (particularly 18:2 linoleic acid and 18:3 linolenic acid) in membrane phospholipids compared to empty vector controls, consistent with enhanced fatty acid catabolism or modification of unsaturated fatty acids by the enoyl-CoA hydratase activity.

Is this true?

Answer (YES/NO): NO